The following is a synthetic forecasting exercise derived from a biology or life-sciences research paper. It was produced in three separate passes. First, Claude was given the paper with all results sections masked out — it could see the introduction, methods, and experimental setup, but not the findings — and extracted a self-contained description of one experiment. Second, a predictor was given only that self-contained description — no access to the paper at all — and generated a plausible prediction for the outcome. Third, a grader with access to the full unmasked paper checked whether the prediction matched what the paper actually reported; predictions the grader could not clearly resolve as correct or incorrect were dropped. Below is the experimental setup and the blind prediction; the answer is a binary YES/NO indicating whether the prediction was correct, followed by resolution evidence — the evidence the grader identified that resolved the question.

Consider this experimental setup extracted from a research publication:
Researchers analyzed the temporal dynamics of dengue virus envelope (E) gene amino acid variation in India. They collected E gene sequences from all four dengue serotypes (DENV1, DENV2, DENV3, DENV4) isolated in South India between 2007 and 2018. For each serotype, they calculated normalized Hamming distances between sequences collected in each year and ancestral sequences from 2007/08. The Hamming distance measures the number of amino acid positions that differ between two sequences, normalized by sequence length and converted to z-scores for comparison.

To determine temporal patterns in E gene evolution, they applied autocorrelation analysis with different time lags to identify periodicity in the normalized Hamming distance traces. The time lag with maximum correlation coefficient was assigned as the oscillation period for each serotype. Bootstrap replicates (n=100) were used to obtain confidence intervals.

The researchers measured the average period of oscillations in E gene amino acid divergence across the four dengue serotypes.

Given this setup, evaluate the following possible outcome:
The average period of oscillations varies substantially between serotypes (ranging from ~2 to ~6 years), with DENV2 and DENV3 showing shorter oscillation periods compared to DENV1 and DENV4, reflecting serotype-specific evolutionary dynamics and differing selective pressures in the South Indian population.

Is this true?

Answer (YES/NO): NO